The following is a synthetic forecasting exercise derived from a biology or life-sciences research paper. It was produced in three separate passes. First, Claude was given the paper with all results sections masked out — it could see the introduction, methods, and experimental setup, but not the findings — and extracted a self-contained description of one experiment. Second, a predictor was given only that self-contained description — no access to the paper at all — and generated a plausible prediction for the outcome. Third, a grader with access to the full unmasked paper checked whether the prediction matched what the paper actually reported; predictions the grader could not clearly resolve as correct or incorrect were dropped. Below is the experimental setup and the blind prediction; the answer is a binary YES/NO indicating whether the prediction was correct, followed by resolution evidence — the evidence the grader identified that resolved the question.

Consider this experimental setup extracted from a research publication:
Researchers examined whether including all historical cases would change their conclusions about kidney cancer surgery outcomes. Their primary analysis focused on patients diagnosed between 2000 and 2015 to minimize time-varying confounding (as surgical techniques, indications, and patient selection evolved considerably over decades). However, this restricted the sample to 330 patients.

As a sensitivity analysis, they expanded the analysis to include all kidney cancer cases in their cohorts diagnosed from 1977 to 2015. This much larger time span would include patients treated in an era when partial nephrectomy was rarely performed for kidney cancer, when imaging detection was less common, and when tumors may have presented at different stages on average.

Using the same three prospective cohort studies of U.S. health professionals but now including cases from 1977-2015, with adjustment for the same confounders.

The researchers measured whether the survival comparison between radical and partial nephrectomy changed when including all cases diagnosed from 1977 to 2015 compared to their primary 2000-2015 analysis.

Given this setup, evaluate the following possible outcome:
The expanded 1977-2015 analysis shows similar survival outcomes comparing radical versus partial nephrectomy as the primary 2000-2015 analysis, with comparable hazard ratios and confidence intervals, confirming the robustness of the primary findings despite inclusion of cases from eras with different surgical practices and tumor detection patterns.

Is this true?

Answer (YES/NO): YES